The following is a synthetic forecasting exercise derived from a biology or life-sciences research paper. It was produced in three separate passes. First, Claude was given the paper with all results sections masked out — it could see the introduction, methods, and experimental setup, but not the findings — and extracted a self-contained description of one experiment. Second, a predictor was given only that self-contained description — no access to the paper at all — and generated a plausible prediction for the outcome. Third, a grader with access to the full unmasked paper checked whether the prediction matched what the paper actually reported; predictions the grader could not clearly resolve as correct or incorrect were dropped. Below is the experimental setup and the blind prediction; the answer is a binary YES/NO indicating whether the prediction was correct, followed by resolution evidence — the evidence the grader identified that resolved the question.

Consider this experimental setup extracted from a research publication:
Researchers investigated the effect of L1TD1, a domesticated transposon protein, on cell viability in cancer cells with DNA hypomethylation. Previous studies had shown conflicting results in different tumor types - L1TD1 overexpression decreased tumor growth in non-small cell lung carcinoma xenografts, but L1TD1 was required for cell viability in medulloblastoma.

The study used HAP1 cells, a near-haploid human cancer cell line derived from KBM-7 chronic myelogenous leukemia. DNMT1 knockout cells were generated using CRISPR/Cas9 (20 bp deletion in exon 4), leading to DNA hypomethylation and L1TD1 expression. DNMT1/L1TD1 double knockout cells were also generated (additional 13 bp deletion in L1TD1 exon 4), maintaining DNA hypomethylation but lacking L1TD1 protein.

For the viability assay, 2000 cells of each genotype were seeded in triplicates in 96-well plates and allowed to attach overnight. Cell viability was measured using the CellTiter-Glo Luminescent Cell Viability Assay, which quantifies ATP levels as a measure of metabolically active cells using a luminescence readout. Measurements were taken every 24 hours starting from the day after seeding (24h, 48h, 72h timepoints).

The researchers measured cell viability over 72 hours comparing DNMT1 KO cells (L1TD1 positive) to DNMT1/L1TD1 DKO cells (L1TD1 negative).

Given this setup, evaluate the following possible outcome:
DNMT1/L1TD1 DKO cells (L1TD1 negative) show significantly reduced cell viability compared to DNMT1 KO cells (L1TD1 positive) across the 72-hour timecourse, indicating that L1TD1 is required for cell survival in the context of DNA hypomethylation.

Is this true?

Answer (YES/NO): YES